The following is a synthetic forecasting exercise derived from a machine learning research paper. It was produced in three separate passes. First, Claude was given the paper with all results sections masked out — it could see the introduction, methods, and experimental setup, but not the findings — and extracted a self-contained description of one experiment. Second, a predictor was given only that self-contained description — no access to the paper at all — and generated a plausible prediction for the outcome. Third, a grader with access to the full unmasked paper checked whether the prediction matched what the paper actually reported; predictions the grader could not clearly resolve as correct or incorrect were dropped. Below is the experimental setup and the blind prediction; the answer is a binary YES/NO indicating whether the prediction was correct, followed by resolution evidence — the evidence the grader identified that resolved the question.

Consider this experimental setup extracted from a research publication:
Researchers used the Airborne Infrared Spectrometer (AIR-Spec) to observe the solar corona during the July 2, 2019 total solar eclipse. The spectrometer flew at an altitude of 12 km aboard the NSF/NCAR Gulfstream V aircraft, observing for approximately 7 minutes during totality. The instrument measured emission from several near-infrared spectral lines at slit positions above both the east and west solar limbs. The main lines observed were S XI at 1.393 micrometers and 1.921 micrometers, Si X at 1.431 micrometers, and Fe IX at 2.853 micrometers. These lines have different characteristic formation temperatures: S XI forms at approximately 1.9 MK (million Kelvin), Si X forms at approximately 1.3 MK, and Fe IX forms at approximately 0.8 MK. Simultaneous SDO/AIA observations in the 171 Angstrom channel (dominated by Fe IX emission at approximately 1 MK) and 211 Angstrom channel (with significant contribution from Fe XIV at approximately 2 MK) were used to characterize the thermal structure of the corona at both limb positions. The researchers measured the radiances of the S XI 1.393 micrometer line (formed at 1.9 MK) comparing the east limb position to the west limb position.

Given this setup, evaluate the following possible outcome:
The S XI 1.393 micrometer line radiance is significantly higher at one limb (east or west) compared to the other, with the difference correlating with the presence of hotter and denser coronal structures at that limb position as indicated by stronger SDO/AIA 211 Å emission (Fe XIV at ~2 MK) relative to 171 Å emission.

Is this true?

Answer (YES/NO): YES